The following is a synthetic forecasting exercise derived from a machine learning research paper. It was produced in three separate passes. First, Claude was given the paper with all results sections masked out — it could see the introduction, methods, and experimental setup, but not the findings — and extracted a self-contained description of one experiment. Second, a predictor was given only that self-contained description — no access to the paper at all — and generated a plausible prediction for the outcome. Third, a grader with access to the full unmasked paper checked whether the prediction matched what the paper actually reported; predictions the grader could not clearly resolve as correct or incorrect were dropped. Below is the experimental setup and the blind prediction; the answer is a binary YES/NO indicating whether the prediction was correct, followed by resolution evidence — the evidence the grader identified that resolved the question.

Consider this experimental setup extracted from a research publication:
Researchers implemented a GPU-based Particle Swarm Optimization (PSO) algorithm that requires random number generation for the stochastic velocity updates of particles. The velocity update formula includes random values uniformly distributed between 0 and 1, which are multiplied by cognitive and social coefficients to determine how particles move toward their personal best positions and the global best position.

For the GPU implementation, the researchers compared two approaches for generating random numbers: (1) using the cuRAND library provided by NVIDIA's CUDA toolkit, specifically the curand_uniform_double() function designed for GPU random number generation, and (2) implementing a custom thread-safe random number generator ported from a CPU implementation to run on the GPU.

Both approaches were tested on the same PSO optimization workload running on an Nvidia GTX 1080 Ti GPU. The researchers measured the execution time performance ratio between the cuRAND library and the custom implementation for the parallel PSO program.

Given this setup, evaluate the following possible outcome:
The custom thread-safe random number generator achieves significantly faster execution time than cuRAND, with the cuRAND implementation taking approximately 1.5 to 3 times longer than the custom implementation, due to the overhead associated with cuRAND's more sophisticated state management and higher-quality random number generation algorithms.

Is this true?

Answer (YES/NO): NO